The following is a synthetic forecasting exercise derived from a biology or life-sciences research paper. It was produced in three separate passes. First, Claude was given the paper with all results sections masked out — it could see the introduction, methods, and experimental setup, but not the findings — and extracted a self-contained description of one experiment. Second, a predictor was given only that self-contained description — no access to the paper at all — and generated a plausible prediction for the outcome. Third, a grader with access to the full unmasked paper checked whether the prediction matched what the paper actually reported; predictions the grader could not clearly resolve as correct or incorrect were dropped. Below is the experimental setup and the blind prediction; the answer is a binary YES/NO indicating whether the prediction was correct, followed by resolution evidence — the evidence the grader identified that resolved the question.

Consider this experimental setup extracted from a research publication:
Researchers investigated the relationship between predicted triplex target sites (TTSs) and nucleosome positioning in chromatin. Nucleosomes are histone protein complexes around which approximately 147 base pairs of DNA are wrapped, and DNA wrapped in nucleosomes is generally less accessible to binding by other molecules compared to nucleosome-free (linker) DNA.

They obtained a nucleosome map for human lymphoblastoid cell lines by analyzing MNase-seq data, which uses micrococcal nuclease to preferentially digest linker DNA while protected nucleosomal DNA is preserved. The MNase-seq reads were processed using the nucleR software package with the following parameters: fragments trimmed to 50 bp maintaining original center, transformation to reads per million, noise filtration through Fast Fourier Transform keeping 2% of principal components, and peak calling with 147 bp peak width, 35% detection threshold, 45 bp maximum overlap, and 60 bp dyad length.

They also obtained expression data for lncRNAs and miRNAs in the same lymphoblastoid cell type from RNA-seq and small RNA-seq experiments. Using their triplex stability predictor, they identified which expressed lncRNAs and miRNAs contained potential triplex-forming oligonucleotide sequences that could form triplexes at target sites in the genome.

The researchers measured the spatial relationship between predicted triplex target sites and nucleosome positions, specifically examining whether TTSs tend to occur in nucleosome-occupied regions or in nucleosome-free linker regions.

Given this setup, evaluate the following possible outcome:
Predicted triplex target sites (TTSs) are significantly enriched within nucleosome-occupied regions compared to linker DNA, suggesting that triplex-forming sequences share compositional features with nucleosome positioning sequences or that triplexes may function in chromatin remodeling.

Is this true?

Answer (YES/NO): NO